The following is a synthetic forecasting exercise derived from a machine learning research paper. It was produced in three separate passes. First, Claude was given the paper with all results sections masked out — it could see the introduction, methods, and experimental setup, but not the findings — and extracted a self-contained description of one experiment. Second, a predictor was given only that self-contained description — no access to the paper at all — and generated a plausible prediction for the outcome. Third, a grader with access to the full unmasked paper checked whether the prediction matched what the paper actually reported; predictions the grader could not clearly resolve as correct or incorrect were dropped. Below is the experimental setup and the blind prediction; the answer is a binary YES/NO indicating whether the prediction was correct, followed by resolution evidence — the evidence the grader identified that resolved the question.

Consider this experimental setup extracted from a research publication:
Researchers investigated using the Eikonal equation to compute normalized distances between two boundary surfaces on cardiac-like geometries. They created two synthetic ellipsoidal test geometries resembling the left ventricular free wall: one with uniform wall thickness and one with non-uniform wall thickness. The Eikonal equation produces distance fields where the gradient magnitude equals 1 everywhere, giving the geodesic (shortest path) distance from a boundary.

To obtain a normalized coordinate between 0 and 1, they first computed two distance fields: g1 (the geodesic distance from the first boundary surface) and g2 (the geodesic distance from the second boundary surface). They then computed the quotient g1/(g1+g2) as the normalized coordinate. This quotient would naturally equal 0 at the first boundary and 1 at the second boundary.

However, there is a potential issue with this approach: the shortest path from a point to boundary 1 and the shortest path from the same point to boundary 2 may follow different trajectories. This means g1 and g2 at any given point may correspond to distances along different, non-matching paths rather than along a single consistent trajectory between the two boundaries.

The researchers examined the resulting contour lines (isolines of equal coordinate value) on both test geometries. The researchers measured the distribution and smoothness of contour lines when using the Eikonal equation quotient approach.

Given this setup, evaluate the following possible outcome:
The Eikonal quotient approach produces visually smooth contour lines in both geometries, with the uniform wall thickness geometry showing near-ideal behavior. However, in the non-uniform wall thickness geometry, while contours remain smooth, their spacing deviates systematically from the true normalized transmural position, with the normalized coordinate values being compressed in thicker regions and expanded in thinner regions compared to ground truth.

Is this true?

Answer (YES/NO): NO